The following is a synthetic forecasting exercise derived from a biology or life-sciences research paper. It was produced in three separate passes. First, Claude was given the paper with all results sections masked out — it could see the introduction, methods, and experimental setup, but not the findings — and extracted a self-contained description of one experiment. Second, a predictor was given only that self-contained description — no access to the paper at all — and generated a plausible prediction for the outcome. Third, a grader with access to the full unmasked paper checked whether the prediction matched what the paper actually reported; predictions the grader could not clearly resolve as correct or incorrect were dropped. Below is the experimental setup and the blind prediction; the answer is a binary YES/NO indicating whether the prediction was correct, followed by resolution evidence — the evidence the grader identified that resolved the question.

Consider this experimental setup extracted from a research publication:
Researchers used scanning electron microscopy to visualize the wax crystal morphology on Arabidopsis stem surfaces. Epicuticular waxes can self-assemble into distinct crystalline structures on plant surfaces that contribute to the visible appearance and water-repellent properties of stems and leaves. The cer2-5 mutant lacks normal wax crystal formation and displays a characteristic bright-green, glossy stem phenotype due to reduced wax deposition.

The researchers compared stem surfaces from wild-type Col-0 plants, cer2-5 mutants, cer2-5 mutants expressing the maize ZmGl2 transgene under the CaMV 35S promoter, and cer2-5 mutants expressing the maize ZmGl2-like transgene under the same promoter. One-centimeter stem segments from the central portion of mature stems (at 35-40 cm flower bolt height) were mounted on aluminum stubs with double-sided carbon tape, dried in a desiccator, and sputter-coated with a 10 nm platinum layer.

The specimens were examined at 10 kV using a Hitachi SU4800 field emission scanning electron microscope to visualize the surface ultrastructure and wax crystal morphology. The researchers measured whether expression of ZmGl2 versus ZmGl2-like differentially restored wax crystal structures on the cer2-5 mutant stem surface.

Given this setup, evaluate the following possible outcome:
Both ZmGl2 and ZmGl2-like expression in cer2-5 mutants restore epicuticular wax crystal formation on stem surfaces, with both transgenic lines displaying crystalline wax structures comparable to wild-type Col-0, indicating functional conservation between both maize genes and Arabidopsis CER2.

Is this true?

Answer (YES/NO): NO